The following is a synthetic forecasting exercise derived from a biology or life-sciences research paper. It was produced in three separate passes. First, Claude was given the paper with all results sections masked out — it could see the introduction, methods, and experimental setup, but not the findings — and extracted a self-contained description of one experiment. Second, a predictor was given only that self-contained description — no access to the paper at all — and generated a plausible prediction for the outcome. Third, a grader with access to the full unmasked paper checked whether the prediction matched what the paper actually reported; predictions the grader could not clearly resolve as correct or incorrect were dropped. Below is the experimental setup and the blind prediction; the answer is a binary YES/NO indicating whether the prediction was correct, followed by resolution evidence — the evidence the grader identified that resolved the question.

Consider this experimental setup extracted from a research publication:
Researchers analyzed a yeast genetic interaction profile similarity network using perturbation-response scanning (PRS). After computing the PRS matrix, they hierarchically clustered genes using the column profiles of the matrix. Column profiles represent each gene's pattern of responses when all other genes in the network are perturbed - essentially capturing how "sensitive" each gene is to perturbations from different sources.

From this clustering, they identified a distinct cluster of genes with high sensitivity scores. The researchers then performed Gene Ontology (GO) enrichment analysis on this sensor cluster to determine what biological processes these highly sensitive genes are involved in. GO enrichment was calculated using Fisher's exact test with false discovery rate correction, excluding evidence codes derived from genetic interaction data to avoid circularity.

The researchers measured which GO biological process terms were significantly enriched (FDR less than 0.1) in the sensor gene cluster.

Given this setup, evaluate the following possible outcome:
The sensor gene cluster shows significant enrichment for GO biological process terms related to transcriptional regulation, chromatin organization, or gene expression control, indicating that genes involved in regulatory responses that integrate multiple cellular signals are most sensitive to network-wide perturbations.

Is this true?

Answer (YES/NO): NO